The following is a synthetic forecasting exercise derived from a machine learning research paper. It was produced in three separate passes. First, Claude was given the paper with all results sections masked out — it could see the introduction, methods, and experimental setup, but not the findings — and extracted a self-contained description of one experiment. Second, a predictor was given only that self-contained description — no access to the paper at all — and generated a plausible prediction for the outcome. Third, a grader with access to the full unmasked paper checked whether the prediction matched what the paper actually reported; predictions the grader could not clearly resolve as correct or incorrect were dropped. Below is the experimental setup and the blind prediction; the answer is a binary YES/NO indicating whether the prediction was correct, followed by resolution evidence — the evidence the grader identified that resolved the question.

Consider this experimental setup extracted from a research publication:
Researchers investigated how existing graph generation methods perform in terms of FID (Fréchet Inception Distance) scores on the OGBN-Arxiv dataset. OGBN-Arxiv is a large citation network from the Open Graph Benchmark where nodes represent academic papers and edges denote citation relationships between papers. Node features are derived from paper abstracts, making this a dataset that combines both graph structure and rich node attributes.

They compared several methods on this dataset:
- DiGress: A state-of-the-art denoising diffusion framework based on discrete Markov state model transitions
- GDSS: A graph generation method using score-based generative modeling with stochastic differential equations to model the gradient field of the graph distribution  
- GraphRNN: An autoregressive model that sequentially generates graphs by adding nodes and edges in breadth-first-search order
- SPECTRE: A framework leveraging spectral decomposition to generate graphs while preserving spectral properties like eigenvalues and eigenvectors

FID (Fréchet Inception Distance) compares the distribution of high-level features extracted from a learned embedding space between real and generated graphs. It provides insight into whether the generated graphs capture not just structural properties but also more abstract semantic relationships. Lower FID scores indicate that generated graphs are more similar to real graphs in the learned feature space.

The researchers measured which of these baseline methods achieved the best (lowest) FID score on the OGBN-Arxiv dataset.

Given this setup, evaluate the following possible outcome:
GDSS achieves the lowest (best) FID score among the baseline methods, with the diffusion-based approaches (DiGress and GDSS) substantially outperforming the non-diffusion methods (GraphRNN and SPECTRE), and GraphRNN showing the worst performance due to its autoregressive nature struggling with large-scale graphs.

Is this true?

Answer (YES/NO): NO